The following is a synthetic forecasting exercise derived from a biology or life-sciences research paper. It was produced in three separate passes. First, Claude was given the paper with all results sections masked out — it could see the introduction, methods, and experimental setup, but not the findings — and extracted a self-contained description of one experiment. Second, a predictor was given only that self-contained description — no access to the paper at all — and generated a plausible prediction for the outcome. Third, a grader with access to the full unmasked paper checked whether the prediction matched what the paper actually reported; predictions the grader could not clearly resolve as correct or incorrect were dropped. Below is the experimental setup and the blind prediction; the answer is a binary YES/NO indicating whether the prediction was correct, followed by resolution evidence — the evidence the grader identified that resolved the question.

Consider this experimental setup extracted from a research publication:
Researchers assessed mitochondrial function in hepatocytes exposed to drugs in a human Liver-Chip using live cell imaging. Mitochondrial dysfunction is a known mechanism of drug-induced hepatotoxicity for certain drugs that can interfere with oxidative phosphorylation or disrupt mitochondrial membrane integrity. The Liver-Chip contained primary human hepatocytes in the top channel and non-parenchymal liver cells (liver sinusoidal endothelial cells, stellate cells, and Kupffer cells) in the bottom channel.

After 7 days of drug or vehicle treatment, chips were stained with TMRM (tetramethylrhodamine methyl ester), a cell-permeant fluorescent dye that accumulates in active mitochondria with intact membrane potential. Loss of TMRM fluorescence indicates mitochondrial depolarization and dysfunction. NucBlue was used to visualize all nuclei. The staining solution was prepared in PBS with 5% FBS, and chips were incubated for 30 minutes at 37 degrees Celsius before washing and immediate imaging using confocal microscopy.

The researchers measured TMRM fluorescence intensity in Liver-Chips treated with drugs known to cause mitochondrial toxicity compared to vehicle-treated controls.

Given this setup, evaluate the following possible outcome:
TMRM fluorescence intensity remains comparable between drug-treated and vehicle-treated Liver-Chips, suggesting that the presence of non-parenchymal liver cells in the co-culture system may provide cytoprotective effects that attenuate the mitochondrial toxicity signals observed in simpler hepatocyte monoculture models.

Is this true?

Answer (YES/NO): NO